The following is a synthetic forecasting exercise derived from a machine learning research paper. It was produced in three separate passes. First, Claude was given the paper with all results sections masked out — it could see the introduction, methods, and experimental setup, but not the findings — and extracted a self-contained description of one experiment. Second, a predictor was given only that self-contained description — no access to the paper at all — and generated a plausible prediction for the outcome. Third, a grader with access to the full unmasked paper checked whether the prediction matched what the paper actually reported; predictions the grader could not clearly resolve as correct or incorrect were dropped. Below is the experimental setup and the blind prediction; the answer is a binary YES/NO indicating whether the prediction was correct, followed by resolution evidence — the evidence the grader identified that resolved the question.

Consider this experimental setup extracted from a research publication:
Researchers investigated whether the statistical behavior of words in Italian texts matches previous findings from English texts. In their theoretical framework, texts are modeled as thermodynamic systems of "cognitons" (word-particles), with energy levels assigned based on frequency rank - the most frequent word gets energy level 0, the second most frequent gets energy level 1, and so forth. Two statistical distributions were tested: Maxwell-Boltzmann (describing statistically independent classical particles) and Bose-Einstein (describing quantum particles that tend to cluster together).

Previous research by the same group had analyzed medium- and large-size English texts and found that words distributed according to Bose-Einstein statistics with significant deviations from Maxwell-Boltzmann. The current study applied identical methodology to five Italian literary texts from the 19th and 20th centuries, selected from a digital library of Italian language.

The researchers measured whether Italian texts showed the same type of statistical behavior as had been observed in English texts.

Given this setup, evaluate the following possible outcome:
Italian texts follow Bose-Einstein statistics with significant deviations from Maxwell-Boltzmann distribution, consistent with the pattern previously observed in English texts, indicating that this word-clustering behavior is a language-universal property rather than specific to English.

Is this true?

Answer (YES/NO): YES